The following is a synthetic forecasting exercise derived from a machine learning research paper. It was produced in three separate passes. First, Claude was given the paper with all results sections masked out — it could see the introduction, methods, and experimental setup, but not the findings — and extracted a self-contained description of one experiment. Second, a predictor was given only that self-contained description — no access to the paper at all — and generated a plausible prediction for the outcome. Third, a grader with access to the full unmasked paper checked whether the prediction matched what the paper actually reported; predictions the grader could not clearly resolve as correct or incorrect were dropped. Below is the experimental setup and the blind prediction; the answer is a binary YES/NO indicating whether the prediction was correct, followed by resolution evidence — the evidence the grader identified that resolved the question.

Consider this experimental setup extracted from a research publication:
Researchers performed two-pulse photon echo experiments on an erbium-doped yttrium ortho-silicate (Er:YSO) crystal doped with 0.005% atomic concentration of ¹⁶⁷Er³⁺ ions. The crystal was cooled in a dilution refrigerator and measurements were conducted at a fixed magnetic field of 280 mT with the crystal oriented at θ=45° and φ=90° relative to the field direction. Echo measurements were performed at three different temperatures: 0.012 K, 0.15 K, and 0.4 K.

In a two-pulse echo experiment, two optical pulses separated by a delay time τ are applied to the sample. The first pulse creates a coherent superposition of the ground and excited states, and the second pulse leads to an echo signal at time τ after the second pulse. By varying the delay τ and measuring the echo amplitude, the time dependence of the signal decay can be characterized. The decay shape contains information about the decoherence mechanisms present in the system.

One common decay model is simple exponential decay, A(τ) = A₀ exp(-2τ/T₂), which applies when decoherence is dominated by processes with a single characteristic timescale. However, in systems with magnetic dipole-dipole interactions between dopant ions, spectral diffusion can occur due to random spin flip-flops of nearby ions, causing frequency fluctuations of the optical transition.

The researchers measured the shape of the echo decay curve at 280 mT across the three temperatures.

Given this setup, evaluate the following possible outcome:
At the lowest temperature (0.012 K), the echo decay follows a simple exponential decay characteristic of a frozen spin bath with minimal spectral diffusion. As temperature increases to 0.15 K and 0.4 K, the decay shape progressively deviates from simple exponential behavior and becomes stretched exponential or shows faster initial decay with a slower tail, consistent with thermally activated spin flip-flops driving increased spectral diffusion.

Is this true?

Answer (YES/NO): NO